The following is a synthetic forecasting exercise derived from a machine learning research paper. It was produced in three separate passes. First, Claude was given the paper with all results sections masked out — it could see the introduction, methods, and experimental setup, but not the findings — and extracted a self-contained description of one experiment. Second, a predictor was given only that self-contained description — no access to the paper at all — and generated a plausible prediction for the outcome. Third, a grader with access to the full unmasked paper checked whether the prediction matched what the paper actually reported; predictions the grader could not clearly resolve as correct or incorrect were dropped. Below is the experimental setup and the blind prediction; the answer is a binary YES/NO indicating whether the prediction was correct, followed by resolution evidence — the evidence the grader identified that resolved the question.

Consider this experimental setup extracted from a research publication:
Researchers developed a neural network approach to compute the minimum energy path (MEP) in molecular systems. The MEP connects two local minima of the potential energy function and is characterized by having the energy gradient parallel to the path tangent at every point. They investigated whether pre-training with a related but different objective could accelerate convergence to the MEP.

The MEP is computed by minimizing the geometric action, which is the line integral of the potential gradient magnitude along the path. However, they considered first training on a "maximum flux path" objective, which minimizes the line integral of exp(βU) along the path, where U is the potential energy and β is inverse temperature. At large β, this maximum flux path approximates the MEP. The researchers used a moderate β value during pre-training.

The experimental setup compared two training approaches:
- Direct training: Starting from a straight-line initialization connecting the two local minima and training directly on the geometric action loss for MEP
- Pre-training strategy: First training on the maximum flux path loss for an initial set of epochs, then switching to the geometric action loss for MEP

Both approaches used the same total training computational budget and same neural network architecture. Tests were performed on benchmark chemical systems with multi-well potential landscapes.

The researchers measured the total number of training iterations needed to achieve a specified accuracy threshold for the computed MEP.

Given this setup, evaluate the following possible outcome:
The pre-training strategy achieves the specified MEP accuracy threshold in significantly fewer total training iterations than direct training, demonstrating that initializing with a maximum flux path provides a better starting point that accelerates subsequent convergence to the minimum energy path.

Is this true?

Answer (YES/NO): YES